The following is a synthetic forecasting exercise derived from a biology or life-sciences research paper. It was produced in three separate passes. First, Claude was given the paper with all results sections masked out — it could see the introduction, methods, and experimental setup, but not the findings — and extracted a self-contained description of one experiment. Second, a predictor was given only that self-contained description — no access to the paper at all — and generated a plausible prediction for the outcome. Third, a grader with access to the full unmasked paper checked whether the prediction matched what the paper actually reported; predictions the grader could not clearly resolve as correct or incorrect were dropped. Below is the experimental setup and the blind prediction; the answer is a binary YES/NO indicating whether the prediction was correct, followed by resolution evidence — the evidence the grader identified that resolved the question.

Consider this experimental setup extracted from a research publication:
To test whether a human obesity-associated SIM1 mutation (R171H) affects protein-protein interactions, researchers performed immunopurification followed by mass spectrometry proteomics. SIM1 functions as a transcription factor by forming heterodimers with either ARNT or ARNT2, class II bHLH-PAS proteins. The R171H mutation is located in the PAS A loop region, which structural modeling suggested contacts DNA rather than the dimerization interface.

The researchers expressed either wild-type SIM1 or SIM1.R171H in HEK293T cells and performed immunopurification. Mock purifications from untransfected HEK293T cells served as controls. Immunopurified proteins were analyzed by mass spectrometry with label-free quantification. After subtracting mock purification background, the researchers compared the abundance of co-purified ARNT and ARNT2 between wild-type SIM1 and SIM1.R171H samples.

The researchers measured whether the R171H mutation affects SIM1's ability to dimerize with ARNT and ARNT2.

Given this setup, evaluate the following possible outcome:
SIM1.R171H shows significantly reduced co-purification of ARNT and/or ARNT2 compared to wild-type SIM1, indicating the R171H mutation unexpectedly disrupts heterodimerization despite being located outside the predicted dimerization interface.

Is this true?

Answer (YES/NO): NO